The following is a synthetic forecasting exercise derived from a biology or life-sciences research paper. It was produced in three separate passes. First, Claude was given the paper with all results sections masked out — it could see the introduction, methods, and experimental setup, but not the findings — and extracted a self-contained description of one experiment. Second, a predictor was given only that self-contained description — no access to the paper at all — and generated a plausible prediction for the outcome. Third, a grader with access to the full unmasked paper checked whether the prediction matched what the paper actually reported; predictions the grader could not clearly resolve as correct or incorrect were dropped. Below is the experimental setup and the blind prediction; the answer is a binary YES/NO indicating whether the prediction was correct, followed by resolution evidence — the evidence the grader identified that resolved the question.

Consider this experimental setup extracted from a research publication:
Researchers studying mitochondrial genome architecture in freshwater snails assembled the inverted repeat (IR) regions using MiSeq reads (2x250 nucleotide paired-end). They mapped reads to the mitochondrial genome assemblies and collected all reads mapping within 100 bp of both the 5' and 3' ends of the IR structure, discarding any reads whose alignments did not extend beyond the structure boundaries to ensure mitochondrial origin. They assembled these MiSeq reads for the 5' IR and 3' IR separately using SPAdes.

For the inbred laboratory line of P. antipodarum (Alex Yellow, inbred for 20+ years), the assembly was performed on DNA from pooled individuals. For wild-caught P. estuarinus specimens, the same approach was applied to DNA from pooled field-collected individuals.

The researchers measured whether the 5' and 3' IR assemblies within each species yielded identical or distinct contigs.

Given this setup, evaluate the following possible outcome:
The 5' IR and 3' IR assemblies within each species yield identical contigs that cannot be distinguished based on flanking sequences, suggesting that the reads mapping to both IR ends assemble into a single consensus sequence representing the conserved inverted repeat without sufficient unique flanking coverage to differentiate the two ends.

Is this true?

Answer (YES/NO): NO